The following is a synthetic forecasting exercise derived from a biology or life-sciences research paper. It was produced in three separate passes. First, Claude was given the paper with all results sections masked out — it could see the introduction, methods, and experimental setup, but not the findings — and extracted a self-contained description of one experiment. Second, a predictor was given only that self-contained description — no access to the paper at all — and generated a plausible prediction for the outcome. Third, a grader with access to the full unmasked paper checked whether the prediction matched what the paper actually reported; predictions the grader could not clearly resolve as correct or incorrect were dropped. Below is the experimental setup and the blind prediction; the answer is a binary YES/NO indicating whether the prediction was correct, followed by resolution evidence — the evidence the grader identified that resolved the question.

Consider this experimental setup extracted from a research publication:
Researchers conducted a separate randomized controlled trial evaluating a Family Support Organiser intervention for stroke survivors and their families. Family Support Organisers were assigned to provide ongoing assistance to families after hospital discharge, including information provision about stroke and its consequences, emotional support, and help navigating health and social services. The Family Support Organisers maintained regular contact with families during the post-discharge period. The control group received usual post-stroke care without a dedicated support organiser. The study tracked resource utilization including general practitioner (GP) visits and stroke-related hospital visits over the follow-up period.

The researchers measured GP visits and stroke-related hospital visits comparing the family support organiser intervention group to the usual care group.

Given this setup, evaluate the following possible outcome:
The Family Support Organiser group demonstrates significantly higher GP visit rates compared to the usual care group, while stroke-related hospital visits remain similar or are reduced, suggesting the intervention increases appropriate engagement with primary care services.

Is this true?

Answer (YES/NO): NO